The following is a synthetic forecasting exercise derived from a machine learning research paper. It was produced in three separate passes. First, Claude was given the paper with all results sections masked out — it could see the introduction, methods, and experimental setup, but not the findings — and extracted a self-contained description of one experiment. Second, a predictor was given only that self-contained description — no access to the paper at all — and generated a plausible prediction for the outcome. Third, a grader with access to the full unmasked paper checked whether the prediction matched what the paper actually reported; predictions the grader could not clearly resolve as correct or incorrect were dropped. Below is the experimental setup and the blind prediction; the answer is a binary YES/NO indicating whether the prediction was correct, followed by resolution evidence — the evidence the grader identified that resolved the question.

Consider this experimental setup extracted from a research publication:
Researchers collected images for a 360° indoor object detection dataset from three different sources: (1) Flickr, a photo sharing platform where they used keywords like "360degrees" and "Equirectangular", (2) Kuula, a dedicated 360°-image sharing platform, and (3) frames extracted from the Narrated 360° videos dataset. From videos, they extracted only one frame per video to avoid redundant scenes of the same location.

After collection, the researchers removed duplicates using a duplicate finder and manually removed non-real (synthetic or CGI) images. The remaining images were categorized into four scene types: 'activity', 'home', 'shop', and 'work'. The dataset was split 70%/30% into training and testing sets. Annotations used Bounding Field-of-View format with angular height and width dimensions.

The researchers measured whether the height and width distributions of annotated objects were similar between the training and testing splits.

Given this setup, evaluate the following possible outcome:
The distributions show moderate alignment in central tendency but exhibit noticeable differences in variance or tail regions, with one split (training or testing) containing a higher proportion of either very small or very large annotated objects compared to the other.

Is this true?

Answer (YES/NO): NO